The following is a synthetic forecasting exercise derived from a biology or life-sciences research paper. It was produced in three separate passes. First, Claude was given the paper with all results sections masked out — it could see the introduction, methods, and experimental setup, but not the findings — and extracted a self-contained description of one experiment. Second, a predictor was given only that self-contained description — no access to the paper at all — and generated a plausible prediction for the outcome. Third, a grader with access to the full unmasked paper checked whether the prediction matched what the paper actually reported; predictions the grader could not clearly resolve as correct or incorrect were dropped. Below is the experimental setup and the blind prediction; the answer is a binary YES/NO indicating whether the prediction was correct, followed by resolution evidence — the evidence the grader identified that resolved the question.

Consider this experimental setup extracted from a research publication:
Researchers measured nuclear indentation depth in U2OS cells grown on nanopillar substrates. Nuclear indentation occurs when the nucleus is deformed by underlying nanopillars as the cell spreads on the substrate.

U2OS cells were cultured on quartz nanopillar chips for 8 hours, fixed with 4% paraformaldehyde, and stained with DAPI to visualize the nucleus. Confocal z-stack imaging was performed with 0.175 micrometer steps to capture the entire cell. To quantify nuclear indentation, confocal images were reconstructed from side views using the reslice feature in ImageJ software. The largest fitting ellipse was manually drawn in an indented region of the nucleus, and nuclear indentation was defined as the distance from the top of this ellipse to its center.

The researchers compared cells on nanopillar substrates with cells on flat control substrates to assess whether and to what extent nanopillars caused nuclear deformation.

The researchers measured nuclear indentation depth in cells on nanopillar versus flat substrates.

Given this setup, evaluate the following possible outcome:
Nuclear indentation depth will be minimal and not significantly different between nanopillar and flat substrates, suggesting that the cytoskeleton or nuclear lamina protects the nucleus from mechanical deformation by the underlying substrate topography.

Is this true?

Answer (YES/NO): NO